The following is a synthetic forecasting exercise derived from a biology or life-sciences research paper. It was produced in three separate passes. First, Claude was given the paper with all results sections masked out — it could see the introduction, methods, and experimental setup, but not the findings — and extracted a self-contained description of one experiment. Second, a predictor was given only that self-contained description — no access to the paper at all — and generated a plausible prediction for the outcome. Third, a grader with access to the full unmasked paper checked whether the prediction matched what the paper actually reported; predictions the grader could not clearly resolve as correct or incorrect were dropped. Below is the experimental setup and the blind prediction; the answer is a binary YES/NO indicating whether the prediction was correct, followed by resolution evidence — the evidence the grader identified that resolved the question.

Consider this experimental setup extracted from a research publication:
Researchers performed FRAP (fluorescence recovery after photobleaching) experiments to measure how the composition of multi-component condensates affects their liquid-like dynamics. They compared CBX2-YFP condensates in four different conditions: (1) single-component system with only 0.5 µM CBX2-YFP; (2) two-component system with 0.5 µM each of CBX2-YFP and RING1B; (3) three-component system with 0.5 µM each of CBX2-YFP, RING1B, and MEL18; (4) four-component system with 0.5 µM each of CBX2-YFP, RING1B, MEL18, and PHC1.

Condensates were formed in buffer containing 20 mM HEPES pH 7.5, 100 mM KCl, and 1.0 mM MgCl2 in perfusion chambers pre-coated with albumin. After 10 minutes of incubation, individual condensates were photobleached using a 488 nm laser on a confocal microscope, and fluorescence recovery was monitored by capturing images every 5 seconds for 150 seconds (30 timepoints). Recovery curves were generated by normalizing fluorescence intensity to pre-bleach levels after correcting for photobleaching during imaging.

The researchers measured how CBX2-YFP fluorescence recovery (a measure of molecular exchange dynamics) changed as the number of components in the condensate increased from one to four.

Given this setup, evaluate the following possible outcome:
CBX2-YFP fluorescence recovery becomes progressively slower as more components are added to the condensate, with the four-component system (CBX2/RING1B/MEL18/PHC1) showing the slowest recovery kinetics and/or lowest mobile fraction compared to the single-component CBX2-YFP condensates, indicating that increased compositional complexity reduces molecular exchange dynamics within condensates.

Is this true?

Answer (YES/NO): NO